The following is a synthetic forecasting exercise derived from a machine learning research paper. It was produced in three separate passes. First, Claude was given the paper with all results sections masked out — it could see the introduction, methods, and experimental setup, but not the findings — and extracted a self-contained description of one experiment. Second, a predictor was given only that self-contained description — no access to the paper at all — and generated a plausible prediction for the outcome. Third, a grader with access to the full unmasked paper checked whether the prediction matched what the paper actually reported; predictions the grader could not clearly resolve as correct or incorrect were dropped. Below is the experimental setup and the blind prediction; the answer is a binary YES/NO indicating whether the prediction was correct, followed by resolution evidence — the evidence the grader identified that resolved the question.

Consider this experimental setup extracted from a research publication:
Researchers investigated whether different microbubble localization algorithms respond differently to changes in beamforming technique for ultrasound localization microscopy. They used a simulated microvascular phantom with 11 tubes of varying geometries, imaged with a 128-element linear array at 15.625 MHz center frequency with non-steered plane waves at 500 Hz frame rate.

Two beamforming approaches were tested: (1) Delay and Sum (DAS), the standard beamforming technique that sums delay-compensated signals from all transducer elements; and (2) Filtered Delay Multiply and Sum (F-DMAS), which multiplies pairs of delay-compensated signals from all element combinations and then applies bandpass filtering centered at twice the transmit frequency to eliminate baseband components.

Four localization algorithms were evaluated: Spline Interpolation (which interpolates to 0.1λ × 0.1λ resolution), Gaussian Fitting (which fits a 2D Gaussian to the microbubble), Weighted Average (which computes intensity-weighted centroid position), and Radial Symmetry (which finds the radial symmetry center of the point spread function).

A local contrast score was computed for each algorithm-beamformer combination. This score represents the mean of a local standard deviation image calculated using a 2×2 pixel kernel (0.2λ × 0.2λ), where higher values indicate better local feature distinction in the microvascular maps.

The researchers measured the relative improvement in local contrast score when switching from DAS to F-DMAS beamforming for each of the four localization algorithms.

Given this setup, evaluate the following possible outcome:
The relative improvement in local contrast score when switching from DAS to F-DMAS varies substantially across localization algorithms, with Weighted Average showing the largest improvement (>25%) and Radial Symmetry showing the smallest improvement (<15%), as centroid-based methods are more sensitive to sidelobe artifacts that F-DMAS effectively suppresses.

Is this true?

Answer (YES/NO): NO